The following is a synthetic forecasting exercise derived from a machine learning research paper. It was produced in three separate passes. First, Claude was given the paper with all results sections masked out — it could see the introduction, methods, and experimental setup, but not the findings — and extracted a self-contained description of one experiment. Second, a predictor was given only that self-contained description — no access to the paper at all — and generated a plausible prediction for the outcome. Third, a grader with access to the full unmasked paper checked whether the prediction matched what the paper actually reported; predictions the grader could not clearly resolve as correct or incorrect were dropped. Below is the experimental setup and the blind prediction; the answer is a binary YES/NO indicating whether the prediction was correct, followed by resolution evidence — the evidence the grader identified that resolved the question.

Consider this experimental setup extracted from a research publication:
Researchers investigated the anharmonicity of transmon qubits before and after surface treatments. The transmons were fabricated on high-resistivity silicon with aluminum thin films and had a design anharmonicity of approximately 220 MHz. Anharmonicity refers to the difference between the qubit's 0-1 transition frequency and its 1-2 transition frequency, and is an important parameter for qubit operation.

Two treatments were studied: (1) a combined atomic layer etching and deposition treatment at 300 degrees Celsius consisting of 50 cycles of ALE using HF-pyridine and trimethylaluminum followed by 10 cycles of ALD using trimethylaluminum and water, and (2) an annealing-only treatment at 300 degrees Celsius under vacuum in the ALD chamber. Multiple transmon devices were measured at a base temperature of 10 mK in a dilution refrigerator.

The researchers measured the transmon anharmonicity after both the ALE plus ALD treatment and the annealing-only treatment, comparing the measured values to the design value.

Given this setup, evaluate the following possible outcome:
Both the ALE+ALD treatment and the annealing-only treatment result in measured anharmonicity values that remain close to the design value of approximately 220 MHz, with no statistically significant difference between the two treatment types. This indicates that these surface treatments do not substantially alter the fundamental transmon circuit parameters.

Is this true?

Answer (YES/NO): YES